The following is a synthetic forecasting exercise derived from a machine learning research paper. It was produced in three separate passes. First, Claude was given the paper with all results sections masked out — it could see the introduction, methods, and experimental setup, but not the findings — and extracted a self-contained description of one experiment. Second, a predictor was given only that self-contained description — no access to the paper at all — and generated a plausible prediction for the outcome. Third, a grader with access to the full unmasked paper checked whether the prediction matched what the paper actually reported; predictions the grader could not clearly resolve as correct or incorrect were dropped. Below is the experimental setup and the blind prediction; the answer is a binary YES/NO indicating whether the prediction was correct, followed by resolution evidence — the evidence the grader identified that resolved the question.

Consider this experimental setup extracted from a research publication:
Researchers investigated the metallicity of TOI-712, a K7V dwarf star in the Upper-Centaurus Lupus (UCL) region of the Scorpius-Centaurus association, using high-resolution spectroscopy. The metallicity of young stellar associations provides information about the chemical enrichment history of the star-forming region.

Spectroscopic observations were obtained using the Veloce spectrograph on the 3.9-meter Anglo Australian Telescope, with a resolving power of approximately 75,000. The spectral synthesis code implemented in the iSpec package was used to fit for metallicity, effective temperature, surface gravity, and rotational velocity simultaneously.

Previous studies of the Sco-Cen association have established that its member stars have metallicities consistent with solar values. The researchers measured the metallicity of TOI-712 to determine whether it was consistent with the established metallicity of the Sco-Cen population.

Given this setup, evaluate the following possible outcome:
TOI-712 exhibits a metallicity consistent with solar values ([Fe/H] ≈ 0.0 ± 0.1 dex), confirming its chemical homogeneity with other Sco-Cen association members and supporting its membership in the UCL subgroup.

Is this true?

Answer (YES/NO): YES